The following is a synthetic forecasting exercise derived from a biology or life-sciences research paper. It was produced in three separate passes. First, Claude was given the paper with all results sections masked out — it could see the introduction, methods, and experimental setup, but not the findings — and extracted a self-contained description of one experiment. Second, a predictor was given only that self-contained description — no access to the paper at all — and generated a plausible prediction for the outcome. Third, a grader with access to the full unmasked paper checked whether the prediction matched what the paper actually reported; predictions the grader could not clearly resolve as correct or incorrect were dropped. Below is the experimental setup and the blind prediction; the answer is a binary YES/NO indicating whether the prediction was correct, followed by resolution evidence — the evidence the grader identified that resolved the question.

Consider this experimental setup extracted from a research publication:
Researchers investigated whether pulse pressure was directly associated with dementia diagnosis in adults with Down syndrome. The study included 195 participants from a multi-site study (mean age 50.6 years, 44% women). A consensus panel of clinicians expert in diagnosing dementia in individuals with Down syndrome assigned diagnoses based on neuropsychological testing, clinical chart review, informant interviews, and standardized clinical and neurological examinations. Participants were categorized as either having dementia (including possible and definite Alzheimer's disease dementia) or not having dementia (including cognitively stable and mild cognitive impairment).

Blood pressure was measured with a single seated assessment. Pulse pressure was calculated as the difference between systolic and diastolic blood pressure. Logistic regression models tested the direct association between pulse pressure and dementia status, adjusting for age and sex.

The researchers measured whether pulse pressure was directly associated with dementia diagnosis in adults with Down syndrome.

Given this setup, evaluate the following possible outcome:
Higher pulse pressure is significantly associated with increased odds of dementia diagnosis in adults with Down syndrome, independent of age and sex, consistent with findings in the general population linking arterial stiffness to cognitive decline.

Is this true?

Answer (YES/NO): NO